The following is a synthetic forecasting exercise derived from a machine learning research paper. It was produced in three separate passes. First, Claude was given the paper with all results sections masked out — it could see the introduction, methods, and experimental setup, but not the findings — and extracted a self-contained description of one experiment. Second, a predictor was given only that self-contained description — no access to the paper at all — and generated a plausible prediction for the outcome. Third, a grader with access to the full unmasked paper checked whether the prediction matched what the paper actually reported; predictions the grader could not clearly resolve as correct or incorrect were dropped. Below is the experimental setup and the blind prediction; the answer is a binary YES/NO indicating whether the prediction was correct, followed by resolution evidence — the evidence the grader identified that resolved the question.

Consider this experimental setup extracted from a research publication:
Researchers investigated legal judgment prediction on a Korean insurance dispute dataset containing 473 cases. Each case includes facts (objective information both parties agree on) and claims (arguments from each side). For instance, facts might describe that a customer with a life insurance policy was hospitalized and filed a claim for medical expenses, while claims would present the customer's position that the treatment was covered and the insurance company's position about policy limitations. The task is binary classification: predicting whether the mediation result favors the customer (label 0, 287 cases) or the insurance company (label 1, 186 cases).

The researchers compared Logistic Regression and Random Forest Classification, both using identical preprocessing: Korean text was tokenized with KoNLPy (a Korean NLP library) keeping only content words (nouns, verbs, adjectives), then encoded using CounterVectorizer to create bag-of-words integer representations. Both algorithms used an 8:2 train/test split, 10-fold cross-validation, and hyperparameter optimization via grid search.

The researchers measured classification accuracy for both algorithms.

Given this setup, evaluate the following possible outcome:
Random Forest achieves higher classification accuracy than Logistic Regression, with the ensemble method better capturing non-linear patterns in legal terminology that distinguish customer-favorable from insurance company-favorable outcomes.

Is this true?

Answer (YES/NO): NO